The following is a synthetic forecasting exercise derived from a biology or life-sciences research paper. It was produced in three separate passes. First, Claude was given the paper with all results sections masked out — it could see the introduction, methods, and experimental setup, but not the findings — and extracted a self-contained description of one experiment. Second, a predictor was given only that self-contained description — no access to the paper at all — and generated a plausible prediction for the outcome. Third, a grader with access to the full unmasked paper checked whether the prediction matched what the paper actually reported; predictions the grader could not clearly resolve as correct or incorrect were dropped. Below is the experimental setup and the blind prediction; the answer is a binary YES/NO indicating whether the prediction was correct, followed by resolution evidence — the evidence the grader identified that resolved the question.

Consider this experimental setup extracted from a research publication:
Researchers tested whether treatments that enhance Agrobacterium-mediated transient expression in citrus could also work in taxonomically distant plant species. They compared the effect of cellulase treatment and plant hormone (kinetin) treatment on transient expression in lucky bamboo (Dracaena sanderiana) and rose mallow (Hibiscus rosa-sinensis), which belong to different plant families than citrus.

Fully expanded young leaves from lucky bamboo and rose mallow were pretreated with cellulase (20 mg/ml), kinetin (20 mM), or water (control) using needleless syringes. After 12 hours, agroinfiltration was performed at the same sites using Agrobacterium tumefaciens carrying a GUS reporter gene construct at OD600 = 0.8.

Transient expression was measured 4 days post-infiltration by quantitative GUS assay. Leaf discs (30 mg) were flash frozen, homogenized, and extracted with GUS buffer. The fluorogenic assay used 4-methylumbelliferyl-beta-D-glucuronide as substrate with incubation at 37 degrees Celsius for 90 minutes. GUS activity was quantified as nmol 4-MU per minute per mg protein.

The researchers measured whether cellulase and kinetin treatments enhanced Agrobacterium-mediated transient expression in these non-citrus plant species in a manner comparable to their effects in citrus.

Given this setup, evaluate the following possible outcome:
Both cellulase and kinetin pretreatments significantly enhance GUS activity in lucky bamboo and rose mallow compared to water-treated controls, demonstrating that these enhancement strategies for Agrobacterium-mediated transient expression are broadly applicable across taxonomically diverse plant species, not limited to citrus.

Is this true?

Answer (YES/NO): YES